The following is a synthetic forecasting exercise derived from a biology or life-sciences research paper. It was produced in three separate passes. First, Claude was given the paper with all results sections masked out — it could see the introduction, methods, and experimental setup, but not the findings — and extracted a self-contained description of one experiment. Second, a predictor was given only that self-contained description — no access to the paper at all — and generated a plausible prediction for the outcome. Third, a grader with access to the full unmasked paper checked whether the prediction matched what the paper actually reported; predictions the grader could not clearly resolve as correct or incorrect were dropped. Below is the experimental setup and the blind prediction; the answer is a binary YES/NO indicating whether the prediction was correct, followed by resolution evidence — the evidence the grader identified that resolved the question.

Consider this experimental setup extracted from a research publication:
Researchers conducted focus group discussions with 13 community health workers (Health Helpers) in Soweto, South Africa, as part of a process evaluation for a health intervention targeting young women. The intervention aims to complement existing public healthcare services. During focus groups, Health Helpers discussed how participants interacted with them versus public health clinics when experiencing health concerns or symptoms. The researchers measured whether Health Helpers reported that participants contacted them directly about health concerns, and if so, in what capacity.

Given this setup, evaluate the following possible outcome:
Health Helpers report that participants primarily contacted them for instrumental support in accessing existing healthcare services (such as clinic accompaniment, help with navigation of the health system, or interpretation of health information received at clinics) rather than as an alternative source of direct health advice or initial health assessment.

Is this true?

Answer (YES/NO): NO